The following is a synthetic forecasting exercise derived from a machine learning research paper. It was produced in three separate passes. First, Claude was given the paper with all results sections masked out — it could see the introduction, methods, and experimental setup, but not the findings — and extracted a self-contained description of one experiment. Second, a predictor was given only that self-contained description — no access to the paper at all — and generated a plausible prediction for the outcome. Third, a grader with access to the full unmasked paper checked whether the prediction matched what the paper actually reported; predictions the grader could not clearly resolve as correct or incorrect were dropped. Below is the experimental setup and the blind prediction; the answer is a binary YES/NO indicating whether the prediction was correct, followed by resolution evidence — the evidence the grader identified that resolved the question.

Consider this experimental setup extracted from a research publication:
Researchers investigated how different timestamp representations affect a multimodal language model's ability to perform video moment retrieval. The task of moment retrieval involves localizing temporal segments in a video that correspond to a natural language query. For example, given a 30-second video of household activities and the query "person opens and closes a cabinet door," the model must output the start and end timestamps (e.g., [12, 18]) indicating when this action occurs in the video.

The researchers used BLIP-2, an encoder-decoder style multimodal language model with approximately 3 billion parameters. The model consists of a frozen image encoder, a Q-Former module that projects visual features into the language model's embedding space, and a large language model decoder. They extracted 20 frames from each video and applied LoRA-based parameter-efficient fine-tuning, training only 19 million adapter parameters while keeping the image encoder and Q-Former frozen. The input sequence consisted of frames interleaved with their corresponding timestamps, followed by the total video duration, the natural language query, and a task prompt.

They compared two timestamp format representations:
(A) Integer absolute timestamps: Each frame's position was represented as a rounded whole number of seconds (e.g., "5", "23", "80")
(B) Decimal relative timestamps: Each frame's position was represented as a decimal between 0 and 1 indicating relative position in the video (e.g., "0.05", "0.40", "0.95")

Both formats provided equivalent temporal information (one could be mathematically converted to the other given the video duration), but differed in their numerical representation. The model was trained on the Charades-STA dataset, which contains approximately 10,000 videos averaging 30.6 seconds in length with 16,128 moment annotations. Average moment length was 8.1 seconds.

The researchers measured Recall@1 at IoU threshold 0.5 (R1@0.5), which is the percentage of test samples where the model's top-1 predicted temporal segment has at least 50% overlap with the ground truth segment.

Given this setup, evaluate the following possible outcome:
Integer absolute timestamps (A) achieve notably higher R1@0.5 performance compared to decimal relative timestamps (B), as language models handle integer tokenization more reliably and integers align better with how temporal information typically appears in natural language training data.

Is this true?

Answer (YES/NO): YES